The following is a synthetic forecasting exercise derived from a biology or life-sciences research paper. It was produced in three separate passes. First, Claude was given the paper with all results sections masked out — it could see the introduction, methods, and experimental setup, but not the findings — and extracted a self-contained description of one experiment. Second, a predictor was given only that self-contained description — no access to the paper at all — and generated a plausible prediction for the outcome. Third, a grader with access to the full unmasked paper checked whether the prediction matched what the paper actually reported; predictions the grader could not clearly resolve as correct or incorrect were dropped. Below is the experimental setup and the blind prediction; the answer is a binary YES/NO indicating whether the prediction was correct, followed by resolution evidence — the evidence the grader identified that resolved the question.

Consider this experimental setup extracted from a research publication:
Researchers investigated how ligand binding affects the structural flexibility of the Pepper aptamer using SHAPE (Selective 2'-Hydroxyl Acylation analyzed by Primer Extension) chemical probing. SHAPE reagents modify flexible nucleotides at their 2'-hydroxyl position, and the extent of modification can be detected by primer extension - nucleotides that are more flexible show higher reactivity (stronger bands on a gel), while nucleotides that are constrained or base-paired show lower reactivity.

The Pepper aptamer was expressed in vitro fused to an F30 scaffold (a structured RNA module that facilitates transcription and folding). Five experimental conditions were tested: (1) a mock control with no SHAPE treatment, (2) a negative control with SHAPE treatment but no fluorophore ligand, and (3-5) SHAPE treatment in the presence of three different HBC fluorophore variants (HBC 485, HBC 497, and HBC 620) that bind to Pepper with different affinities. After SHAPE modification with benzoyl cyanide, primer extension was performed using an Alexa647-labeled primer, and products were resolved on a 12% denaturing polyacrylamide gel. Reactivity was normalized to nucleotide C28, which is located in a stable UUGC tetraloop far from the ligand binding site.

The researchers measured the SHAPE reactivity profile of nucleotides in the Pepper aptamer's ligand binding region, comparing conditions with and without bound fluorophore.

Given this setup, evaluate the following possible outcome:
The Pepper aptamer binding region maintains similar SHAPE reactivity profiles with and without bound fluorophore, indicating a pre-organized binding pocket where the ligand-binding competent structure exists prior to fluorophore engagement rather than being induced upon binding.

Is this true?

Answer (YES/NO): NO